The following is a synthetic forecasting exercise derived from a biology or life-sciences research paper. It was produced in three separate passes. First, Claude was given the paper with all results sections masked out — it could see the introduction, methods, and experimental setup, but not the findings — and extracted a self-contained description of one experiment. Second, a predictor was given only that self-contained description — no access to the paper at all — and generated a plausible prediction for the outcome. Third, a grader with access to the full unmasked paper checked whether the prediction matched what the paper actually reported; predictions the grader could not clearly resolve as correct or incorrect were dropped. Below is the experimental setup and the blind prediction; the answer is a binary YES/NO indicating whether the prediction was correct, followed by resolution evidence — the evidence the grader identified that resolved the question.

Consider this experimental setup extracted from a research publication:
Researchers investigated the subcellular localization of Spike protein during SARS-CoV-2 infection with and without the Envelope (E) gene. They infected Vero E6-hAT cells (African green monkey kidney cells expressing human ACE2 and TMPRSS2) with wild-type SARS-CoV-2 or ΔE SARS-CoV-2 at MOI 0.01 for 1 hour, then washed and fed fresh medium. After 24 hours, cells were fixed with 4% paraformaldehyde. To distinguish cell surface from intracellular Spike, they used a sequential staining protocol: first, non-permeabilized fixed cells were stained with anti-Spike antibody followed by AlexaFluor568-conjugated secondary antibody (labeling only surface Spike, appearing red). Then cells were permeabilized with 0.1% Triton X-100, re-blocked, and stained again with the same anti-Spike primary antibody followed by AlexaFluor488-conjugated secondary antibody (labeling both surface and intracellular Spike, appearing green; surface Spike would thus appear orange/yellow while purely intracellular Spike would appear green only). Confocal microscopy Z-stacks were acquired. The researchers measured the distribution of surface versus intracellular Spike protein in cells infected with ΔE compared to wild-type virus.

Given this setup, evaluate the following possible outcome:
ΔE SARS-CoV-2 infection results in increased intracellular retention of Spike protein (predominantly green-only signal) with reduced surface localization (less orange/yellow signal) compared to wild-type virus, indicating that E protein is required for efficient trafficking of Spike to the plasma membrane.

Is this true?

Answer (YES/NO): NO